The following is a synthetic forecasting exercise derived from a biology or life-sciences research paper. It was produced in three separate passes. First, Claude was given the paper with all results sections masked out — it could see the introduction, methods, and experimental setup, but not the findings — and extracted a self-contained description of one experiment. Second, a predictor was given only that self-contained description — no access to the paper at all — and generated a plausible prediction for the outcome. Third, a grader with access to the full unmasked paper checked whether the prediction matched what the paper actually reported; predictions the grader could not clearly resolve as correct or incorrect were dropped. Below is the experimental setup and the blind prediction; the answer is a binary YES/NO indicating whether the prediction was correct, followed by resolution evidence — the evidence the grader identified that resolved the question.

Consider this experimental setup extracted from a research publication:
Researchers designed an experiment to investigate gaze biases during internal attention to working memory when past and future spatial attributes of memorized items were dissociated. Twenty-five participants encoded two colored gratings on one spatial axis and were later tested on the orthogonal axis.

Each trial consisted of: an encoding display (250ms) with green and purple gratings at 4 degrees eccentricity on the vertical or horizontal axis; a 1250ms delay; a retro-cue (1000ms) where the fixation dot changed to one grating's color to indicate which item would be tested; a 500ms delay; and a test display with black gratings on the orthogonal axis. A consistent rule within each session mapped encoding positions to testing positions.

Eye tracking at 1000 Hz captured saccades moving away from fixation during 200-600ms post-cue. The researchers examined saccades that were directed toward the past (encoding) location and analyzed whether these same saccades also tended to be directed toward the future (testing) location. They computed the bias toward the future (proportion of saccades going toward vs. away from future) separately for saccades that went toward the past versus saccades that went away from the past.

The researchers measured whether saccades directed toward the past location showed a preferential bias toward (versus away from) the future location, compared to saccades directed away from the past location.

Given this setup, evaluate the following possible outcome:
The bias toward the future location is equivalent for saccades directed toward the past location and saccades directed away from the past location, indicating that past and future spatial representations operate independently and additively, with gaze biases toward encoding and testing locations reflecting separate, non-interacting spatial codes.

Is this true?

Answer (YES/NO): NO